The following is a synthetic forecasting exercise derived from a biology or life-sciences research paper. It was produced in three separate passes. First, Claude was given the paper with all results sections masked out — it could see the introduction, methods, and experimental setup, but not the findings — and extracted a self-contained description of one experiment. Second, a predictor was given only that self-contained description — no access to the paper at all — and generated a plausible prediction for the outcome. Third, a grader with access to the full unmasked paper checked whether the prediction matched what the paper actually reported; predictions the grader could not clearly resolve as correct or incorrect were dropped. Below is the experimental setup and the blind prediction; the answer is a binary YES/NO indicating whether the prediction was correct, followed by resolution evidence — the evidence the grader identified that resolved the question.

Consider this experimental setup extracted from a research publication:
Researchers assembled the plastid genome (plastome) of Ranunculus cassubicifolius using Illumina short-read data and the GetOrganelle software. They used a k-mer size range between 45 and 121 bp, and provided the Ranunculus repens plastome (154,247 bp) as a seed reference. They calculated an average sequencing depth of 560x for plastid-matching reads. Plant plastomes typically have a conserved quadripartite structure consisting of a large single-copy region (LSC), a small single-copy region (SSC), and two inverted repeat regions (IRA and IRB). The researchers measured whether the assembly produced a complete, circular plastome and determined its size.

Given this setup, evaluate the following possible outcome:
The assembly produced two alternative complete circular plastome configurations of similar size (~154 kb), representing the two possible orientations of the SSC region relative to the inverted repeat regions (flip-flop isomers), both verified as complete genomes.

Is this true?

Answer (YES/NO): NO